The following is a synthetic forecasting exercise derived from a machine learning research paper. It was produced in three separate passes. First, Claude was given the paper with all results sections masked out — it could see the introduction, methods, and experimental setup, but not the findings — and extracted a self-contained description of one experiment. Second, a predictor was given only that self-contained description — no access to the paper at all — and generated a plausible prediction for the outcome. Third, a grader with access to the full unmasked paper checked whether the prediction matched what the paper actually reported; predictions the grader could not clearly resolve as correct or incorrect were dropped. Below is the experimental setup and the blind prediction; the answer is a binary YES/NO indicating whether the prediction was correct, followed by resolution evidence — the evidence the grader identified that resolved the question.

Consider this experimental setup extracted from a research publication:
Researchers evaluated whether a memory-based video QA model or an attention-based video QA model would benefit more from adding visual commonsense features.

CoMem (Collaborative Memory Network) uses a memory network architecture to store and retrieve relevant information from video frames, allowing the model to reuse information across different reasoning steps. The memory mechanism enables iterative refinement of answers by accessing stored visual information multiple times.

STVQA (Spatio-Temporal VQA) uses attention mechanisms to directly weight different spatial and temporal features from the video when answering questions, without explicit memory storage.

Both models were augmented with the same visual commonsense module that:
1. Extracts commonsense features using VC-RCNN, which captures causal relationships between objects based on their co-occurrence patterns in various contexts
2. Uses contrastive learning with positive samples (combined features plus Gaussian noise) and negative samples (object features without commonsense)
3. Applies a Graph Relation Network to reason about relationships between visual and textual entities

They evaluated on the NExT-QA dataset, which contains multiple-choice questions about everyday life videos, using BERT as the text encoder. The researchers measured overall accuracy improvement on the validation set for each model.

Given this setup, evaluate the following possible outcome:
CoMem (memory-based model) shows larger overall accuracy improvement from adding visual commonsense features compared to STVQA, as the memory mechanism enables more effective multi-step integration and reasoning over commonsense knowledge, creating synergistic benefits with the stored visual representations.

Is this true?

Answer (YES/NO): YES